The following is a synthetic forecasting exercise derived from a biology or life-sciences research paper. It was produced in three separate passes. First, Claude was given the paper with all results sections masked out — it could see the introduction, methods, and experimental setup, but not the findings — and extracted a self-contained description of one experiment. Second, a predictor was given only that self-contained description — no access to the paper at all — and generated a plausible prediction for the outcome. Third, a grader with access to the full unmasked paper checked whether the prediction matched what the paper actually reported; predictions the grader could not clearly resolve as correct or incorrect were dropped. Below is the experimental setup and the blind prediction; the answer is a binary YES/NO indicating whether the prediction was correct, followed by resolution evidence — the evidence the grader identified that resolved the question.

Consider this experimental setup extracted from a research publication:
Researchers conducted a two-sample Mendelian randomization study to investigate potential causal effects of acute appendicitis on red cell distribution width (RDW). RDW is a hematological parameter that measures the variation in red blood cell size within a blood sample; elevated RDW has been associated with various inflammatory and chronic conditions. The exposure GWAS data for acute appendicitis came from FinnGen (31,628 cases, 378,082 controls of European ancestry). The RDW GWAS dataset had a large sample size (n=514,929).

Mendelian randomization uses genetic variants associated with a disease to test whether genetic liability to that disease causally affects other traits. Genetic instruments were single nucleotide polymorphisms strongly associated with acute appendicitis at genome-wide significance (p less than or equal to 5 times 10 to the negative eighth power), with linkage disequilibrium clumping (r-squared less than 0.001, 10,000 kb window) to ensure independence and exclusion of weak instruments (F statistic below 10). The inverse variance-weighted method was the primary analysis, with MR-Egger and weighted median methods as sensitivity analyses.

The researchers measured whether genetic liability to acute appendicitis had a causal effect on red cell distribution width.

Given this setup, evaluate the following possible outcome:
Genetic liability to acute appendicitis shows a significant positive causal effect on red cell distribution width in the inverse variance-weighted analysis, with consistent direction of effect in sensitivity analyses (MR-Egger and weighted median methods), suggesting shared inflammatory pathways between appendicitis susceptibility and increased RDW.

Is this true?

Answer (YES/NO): NO